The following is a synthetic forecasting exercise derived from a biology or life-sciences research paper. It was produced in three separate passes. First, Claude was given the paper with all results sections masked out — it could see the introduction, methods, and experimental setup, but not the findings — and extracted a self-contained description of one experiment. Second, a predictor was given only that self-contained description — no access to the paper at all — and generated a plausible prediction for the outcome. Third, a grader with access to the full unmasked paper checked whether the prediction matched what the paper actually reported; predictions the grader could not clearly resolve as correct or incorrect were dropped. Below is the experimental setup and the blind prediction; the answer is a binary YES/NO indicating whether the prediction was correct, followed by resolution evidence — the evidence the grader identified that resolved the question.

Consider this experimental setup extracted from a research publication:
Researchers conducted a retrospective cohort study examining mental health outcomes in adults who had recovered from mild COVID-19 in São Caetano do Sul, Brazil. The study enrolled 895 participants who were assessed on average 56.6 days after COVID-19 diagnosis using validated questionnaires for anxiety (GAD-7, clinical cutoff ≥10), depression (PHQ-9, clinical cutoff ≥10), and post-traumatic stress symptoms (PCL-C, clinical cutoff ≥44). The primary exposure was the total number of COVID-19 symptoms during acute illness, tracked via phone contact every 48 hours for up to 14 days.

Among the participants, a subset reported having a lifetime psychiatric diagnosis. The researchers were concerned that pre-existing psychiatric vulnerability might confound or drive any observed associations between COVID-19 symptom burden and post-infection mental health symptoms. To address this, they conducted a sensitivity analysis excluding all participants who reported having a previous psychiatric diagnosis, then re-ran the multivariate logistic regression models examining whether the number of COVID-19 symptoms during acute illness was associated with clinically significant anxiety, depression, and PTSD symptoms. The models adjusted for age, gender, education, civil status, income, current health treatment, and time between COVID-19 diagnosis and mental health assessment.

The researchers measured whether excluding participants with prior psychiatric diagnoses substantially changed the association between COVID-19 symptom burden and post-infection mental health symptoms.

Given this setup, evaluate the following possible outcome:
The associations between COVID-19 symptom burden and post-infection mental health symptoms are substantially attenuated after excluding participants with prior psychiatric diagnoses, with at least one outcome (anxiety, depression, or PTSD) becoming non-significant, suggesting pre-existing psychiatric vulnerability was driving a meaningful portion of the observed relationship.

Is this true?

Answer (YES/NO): NO